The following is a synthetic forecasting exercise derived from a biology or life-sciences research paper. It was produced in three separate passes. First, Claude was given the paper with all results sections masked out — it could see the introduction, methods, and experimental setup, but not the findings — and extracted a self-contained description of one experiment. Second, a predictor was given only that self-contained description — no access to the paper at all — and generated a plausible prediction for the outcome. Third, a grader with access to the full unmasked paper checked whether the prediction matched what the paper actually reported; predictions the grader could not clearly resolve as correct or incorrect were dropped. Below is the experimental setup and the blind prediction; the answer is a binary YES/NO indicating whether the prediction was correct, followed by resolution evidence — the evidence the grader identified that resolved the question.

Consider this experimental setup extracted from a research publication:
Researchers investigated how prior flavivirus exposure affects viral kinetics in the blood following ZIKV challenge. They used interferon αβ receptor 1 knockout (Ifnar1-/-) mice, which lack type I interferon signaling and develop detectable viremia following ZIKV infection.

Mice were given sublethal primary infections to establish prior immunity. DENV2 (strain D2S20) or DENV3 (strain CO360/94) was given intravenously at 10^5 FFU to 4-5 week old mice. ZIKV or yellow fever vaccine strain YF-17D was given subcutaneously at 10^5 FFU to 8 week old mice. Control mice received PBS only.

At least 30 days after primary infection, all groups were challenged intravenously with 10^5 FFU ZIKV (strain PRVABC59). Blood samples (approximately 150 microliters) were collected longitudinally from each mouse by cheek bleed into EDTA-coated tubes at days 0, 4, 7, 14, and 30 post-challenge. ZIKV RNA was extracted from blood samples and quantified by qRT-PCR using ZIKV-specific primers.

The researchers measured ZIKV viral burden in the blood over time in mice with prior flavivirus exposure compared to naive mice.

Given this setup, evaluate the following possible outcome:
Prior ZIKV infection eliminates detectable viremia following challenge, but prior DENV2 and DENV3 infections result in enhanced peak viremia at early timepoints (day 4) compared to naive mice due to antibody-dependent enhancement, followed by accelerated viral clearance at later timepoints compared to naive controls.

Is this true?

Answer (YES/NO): NO